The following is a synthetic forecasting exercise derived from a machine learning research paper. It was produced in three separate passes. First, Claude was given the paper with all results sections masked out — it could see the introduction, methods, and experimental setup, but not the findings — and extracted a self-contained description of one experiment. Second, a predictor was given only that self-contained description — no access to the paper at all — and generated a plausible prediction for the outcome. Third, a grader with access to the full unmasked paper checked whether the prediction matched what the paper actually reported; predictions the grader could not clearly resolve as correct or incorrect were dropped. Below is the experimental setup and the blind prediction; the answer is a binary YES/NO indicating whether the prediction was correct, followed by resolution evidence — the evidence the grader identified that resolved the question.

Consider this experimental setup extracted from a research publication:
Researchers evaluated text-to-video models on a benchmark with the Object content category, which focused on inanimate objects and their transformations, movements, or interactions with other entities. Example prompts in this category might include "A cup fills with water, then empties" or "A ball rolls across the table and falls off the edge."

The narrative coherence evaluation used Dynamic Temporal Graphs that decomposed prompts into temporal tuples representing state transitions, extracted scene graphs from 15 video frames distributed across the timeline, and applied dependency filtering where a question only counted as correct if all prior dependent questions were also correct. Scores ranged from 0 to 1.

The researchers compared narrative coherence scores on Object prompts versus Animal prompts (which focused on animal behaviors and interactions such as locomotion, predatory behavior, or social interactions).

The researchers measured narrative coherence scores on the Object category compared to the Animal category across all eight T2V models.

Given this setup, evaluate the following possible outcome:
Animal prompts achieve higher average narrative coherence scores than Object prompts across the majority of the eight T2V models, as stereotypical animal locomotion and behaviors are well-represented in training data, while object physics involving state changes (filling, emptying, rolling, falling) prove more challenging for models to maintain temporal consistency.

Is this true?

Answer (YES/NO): YES